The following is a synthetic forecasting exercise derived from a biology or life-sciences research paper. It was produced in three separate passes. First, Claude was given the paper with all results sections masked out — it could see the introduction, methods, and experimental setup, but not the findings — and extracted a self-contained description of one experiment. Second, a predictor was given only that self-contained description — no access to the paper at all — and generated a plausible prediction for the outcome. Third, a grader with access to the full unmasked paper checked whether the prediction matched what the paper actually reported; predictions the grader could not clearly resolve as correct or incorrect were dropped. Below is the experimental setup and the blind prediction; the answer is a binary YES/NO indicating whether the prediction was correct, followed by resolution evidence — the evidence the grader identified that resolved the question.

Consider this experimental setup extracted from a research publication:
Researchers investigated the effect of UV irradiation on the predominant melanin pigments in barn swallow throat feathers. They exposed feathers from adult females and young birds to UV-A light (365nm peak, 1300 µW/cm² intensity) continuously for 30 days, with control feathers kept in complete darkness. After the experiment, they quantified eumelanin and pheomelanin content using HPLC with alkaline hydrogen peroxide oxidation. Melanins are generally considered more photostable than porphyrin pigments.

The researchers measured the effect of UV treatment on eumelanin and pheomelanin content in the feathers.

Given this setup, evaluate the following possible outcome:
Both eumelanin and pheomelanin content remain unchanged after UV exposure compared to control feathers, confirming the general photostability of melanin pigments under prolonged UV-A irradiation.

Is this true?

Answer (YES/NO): YES